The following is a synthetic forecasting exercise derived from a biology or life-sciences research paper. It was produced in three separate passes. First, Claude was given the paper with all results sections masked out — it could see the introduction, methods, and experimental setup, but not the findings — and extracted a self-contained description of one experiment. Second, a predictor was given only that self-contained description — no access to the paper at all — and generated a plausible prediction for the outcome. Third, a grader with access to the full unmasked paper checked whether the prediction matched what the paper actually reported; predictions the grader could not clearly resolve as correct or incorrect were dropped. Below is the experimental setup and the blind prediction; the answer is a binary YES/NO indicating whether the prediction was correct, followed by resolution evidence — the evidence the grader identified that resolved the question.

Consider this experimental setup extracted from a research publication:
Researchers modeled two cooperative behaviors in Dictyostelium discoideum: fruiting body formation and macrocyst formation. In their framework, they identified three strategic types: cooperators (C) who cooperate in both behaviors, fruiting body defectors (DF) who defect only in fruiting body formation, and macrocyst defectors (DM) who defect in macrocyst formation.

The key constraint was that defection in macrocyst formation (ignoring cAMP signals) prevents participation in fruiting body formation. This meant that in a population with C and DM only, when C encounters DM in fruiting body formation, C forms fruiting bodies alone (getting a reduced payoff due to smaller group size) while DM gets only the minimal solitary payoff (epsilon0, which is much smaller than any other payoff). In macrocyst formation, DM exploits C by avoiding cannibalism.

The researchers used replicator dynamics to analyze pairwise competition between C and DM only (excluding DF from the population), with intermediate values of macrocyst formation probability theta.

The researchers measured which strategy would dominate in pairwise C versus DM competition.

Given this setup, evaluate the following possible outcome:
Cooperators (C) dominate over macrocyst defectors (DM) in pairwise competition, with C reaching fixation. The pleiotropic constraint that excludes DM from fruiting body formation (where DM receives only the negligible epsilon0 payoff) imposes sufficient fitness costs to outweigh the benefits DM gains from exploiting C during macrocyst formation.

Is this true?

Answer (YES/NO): YES